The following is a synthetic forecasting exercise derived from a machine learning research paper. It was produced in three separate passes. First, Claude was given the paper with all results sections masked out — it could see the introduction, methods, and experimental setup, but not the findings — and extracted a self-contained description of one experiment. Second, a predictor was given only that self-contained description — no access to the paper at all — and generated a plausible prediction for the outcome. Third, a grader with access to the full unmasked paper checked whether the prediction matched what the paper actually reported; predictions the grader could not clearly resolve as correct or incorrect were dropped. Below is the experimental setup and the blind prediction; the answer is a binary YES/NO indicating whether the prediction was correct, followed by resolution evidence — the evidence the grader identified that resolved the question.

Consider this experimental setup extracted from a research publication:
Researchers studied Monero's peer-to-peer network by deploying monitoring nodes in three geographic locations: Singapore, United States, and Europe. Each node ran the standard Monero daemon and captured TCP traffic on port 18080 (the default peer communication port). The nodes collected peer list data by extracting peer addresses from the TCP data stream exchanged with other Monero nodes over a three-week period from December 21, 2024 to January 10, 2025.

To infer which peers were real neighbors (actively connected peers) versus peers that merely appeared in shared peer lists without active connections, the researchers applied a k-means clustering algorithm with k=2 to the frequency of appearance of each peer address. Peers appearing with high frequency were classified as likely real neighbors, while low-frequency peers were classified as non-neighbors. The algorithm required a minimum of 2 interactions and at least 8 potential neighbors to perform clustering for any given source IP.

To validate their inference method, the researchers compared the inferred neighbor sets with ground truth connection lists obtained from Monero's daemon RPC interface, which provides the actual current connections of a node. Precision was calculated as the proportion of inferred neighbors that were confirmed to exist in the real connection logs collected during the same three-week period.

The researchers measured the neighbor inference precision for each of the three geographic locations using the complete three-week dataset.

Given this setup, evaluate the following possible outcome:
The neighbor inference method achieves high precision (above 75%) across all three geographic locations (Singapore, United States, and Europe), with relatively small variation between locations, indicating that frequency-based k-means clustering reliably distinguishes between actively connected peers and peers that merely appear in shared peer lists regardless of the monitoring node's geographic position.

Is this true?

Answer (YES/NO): NO